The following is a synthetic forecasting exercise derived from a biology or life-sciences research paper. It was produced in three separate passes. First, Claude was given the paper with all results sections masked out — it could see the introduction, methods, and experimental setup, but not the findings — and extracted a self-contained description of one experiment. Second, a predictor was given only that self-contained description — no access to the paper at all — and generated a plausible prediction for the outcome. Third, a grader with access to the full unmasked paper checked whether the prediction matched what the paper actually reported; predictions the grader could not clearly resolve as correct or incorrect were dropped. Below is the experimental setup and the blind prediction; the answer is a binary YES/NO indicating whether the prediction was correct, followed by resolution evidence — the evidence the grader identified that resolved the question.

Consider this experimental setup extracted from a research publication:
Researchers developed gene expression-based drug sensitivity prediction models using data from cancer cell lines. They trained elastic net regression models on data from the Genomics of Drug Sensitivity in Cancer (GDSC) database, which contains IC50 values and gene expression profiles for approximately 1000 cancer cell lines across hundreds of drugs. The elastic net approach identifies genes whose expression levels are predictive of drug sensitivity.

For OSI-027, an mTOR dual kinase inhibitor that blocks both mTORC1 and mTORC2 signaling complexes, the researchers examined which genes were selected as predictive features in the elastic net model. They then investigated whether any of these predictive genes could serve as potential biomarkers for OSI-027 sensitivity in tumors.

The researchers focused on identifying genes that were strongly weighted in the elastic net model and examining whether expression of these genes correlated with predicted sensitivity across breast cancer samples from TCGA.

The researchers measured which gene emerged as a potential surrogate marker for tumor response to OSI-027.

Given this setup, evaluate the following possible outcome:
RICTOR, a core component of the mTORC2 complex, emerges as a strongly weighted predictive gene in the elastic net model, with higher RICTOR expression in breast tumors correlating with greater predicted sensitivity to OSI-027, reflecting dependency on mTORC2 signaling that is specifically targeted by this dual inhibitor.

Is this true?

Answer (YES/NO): NO